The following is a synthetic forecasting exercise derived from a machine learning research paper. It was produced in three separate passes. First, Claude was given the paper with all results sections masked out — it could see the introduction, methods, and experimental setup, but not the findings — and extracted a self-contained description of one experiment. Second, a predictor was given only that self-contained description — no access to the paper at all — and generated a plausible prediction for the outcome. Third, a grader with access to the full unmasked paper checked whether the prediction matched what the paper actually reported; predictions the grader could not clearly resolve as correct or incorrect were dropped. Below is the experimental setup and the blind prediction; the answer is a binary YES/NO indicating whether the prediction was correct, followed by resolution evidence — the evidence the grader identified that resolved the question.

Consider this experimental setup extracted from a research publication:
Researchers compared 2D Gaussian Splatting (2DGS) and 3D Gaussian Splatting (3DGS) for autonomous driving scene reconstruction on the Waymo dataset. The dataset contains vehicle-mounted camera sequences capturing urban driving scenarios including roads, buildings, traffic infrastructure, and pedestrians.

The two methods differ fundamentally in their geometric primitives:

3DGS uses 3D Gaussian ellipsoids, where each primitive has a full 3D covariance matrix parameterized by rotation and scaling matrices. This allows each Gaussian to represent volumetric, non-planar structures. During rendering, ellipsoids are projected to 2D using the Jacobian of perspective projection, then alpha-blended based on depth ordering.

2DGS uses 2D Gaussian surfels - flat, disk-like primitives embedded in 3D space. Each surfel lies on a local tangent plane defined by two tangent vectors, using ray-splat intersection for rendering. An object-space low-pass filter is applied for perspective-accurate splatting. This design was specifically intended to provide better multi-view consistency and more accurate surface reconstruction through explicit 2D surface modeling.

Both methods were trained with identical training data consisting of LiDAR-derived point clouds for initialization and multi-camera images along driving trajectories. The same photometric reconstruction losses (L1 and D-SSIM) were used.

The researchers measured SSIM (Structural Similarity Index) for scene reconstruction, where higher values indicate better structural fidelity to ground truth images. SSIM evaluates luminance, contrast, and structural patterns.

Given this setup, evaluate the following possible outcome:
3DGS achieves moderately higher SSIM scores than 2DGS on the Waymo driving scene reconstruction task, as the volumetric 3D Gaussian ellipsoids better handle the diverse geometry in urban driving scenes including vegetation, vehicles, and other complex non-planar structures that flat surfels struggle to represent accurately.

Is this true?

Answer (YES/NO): YES